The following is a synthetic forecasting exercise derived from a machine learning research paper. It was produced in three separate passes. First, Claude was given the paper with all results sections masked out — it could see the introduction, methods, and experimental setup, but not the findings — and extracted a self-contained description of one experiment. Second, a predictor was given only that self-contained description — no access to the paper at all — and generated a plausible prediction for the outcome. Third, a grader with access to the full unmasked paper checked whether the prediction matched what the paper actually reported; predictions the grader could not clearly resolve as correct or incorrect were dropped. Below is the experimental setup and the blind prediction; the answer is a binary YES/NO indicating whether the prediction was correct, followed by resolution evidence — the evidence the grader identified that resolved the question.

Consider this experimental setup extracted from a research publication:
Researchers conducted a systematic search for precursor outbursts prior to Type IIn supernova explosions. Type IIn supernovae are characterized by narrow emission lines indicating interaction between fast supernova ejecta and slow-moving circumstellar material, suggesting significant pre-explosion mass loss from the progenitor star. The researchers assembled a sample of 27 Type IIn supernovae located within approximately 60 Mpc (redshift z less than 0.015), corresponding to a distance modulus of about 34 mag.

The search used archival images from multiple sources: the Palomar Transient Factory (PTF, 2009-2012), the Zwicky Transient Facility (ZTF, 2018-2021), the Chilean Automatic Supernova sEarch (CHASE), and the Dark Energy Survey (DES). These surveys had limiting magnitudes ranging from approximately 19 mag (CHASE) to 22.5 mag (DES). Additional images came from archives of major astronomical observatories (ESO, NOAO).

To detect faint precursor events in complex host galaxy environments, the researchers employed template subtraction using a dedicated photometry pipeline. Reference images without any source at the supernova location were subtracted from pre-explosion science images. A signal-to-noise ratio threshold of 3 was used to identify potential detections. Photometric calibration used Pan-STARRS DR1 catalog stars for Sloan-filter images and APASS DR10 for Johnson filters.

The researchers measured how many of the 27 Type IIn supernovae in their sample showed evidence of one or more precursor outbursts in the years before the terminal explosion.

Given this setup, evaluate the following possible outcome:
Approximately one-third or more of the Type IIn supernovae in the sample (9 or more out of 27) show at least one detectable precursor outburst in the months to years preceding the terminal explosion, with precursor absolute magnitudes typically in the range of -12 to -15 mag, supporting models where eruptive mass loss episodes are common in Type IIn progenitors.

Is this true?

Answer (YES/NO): NO